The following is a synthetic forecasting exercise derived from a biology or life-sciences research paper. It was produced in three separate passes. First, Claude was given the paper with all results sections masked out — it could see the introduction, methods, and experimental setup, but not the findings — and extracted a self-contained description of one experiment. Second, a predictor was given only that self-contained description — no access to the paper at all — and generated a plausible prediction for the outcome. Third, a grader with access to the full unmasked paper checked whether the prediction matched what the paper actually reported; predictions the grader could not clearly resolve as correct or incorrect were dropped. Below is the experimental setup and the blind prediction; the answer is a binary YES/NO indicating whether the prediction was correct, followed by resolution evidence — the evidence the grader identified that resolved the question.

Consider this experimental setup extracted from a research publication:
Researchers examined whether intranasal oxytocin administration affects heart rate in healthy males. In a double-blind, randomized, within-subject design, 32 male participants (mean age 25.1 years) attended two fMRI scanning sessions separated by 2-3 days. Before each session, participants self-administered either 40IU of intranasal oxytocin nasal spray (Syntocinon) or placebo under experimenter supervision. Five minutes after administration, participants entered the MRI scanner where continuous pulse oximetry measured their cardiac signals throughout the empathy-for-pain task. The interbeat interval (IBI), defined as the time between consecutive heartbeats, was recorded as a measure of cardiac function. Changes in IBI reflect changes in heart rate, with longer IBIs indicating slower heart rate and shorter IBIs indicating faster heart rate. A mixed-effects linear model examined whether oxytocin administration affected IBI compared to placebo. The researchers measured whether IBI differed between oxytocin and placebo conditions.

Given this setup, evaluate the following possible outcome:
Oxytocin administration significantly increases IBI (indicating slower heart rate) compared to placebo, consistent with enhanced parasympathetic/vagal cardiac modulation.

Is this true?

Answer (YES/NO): NO